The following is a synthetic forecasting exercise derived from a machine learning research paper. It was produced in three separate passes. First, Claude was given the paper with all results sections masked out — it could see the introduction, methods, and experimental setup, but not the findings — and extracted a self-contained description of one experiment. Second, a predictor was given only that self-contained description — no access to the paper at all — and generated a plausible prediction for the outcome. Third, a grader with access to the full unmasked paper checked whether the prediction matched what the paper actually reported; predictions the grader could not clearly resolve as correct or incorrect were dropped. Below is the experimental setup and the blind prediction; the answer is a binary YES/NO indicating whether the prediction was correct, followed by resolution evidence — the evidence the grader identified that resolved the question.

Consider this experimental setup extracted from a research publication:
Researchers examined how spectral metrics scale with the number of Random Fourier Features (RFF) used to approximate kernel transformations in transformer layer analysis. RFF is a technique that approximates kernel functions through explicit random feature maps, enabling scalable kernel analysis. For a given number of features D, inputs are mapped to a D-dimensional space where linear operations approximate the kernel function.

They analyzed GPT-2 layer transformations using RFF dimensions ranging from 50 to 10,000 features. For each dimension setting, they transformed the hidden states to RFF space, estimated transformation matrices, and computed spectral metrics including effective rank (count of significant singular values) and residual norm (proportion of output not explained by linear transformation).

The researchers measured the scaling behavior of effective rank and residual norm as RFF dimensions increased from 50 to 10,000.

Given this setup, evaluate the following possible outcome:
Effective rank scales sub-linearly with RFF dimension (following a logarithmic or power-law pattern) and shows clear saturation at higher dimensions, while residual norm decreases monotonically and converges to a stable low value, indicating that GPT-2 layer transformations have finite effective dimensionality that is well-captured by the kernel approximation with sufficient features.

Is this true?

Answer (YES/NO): NO